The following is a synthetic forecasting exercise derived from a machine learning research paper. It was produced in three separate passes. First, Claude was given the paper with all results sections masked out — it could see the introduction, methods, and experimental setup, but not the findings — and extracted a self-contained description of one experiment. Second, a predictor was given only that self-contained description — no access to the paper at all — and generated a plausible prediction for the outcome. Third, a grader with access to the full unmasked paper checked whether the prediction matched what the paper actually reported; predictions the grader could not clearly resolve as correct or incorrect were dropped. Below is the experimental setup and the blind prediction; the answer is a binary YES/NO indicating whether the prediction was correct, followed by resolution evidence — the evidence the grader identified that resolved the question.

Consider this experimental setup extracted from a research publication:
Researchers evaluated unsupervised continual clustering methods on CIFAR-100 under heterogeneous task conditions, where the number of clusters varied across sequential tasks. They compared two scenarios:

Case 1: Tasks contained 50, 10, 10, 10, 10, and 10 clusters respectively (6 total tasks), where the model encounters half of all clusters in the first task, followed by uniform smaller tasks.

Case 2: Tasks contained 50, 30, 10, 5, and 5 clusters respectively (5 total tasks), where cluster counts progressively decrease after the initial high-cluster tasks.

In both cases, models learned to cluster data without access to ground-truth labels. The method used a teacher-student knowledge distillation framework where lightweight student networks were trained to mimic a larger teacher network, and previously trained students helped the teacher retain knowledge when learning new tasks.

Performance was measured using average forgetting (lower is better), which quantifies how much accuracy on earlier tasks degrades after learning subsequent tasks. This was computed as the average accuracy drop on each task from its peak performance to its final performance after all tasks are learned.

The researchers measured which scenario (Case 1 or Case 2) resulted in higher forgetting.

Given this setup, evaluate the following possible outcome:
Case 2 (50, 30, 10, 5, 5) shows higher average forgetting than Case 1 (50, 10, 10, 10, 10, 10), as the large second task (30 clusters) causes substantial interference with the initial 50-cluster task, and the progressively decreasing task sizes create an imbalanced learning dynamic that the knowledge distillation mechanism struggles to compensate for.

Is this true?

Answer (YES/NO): YES